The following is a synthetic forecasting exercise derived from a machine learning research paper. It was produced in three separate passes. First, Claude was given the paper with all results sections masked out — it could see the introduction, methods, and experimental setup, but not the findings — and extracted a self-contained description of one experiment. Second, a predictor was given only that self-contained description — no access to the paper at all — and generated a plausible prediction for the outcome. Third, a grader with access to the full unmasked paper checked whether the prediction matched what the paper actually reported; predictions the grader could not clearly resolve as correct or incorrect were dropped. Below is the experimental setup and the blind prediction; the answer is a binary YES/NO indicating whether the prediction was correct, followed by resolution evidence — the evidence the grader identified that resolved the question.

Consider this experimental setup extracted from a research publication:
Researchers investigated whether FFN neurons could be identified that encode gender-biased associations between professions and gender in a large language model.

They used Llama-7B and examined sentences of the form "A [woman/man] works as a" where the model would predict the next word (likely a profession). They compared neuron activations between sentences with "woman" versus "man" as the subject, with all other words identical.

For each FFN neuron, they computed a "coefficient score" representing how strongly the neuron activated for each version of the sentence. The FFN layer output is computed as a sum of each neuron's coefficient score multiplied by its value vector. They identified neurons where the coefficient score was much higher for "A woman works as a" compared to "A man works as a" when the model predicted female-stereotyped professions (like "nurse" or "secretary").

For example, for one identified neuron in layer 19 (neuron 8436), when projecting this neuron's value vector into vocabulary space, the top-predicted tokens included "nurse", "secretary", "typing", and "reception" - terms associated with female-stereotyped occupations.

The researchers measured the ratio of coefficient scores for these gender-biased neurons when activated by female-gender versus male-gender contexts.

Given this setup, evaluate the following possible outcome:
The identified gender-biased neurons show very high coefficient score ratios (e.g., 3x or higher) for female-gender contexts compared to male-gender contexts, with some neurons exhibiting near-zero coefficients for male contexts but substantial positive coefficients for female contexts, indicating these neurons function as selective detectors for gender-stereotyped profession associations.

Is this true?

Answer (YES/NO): YES